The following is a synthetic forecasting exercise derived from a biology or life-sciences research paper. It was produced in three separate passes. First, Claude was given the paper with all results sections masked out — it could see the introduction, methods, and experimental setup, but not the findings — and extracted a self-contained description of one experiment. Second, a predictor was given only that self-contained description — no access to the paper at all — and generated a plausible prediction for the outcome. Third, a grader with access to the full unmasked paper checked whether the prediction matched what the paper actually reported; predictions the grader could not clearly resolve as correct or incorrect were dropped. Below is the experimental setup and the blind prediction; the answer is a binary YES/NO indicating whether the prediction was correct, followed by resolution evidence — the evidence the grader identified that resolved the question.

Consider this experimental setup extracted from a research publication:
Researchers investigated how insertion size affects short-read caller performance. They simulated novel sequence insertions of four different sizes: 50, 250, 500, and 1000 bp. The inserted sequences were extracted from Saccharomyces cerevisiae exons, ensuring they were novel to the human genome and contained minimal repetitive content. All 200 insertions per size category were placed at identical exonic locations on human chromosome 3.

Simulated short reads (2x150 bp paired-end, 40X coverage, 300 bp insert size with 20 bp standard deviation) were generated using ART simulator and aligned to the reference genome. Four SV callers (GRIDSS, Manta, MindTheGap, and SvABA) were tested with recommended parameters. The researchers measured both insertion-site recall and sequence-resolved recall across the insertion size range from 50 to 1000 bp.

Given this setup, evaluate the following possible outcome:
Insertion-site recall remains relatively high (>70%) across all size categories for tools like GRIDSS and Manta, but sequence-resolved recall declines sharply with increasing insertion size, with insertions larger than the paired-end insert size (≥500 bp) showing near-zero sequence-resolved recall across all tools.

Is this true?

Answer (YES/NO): NO